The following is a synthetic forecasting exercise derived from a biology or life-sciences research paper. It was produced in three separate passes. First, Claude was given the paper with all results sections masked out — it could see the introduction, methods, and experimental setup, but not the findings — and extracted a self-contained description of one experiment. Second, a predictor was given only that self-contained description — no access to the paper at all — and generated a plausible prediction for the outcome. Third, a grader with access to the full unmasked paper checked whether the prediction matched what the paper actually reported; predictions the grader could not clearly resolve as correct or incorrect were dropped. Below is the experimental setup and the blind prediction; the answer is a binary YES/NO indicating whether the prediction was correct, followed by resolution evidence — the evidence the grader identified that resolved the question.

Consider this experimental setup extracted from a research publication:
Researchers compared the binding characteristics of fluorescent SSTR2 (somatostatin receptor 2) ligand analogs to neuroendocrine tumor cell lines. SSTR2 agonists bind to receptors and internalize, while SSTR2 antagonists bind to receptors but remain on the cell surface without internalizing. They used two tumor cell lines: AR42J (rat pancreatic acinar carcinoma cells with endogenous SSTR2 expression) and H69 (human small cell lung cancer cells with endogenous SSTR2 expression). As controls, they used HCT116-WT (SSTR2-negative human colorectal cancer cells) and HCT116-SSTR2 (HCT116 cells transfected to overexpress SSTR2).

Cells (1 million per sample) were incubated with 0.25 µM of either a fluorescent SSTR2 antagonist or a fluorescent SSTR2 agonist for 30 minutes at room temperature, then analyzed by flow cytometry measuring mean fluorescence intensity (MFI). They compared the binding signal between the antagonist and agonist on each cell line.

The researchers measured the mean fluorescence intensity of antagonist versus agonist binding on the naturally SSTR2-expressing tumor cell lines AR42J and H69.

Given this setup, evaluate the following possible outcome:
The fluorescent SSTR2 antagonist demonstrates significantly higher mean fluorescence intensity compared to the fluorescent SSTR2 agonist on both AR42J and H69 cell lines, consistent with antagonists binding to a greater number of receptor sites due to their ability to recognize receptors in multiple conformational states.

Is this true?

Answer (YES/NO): YES